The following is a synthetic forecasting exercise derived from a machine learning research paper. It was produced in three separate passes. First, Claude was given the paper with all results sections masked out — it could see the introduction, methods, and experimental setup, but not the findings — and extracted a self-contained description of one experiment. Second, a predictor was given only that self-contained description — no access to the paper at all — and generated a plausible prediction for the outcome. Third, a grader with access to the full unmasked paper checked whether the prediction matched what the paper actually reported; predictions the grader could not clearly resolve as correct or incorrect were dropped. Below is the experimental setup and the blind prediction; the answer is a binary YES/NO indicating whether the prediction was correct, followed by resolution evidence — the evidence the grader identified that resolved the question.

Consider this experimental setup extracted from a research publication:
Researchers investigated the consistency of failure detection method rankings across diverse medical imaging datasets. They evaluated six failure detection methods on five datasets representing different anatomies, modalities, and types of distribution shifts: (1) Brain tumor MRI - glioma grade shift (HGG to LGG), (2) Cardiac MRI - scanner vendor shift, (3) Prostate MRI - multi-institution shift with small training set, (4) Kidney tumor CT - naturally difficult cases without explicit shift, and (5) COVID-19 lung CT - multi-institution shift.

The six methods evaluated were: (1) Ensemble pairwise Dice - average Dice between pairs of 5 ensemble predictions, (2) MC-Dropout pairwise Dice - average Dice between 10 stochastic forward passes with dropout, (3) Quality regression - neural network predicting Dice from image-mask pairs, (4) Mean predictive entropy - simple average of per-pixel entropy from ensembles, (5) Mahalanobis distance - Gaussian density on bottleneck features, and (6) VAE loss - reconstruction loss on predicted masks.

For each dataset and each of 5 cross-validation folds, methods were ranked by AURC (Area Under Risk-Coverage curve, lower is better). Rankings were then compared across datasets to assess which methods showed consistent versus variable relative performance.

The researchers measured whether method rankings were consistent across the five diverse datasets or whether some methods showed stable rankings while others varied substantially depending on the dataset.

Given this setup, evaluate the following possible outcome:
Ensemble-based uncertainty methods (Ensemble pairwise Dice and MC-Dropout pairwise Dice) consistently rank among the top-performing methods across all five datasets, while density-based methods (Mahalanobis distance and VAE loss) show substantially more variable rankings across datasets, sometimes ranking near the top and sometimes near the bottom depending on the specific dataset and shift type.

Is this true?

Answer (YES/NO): NO